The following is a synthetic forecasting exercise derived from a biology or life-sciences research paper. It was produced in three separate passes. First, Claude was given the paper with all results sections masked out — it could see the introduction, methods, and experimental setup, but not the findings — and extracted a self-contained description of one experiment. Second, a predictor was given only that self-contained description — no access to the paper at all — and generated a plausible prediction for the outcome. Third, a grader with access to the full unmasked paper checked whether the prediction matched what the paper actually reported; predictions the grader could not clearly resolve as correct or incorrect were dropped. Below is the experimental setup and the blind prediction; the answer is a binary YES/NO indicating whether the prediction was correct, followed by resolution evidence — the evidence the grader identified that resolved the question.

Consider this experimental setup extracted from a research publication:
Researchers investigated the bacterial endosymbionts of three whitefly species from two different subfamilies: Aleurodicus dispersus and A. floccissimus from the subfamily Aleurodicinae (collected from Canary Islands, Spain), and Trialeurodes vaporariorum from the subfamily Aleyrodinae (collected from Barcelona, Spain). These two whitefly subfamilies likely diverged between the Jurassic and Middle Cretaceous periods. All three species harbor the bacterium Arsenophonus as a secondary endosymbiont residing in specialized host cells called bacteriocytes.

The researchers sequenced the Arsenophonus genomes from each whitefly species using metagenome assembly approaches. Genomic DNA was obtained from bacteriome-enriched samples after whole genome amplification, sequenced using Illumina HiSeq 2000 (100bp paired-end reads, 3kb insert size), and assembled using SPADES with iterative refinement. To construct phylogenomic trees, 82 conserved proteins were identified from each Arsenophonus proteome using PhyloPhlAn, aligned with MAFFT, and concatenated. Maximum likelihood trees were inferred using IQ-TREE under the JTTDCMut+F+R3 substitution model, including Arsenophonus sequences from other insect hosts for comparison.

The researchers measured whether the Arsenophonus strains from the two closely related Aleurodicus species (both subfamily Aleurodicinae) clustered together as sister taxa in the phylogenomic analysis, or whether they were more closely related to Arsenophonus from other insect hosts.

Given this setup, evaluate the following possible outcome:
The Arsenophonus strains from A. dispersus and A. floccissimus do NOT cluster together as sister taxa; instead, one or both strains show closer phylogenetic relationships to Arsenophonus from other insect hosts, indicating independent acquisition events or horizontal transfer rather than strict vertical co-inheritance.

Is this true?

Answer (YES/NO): YES